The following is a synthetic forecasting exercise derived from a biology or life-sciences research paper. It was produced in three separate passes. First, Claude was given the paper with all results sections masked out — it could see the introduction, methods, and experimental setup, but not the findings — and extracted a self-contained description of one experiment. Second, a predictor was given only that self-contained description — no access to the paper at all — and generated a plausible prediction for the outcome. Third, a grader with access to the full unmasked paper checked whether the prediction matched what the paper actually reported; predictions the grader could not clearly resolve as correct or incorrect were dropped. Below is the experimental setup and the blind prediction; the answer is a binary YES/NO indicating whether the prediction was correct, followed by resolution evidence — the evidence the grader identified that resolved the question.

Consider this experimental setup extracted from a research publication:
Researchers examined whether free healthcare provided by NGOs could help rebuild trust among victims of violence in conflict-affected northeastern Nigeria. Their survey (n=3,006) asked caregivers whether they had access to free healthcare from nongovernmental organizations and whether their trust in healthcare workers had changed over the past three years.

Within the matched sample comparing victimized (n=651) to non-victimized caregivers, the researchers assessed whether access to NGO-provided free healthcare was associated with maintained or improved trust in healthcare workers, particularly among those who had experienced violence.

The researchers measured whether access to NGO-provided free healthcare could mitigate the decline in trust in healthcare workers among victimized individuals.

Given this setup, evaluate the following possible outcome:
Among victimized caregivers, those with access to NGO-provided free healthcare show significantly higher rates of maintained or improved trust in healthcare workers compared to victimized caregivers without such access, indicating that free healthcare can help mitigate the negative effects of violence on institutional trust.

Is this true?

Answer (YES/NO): NO